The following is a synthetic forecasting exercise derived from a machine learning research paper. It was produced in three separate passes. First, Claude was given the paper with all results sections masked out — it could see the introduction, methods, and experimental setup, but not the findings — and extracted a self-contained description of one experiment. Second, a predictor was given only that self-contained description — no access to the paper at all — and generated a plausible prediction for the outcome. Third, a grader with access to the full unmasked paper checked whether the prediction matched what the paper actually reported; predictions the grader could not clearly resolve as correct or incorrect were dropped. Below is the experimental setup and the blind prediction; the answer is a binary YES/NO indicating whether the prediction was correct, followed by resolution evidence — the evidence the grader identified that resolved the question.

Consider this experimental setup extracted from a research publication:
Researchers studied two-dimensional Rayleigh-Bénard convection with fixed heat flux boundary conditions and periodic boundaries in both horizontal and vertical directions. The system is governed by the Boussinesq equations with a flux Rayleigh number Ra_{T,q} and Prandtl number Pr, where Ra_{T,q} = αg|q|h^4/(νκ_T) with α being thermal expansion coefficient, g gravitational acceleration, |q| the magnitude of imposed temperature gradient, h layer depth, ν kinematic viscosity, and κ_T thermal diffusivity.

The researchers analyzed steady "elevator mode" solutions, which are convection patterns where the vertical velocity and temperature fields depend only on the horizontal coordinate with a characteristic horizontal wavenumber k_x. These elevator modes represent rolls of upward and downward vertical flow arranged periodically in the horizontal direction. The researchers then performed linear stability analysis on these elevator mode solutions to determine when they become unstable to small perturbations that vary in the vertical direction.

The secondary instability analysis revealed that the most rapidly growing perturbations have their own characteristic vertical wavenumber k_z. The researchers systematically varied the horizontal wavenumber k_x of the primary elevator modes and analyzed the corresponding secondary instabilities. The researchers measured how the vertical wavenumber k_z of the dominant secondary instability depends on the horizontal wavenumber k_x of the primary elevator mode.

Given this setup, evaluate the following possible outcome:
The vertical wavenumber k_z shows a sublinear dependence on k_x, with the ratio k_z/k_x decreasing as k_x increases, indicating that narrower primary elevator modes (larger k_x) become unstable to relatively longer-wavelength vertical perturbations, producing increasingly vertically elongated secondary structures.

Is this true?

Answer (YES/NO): NO